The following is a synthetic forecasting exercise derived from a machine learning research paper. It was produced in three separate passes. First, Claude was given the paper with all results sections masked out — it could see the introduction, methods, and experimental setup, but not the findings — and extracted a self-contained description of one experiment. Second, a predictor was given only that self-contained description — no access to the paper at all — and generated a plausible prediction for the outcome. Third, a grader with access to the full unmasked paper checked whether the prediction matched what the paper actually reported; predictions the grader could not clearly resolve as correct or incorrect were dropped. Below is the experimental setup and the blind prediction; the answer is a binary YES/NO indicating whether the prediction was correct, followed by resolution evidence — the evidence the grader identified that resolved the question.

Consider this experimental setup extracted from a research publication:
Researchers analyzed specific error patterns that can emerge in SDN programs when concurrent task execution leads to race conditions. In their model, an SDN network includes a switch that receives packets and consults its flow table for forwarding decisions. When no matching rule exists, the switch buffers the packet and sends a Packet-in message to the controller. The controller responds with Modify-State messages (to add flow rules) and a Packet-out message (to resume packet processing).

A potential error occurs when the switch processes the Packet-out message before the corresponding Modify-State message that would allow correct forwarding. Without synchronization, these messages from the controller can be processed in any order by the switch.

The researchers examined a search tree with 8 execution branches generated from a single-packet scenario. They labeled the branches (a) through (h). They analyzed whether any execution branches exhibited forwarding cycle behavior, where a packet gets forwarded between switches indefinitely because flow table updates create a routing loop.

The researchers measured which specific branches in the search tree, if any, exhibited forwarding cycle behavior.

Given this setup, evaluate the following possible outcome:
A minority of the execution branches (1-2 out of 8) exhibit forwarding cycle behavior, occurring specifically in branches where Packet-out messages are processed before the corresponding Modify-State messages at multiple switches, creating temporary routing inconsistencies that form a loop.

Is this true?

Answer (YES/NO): YES